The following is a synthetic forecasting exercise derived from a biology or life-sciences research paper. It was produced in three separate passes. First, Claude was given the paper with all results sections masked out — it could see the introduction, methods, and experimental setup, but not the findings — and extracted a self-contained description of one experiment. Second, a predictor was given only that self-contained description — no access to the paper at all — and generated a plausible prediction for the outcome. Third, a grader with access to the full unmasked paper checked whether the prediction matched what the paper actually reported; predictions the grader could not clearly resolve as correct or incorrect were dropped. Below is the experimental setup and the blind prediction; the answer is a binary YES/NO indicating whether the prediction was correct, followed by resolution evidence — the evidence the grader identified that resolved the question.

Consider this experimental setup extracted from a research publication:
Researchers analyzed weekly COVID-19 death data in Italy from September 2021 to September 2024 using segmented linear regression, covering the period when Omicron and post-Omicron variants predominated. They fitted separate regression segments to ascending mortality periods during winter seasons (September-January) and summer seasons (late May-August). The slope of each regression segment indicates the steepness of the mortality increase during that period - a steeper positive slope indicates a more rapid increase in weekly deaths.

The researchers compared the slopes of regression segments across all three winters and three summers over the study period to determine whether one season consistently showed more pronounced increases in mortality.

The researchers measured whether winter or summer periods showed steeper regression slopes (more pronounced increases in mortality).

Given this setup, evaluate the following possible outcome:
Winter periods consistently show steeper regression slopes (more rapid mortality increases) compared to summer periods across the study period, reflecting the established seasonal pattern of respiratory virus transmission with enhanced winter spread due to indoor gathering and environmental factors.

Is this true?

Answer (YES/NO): NO